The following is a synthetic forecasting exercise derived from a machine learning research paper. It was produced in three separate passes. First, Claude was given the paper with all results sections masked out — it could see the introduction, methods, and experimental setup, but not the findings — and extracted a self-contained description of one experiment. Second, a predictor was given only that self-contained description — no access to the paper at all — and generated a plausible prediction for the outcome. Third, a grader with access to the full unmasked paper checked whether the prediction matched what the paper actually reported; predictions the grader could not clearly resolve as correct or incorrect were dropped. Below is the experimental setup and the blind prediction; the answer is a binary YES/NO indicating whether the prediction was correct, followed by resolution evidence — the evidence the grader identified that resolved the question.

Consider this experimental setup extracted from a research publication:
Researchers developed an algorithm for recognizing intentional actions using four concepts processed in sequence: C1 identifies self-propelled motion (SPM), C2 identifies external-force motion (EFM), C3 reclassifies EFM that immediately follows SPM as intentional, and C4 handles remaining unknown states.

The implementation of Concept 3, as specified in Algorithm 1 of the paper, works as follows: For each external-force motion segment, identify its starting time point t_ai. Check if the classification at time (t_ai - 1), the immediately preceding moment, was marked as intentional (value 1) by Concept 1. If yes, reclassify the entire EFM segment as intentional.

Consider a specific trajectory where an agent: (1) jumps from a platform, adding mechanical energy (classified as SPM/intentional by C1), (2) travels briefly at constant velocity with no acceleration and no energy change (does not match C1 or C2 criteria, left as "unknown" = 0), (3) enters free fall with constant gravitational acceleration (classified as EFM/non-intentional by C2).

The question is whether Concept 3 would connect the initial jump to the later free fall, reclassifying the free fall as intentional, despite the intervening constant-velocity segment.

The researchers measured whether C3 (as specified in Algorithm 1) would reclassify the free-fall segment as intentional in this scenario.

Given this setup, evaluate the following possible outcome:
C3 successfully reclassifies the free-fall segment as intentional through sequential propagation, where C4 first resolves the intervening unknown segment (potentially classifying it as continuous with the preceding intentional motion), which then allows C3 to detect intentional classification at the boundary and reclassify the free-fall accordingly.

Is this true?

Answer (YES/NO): NO